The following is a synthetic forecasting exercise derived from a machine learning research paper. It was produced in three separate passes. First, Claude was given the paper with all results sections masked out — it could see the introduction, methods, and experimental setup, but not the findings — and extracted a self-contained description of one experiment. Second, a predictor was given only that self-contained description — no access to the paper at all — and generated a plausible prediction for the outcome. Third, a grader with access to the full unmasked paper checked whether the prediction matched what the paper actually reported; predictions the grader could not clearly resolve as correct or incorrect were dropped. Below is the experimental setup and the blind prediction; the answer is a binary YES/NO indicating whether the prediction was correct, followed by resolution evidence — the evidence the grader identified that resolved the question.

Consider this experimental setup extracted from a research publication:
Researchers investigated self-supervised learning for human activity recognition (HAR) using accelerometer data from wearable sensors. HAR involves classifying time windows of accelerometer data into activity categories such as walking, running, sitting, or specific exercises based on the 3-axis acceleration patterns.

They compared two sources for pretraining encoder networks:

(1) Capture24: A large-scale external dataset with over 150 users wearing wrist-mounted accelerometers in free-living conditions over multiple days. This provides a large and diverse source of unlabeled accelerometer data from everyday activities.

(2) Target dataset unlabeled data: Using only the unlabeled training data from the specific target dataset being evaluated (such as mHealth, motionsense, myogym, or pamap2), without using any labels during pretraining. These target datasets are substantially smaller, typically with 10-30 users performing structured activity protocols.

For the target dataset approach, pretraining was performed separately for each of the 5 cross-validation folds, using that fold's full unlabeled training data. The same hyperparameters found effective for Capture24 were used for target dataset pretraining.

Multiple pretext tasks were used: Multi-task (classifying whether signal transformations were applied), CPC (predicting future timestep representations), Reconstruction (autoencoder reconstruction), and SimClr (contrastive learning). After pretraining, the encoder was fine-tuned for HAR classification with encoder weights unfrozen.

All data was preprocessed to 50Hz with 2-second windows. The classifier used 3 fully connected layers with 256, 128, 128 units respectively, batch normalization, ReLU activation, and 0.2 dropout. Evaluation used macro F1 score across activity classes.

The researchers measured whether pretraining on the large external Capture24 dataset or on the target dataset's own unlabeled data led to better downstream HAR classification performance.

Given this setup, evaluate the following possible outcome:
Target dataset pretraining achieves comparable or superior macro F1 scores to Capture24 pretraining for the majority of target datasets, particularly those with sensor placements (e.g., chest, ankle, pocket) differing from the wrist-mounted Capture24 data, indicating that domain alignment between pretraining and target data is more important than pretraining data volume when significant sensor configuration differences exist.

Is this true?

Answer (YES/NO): NO